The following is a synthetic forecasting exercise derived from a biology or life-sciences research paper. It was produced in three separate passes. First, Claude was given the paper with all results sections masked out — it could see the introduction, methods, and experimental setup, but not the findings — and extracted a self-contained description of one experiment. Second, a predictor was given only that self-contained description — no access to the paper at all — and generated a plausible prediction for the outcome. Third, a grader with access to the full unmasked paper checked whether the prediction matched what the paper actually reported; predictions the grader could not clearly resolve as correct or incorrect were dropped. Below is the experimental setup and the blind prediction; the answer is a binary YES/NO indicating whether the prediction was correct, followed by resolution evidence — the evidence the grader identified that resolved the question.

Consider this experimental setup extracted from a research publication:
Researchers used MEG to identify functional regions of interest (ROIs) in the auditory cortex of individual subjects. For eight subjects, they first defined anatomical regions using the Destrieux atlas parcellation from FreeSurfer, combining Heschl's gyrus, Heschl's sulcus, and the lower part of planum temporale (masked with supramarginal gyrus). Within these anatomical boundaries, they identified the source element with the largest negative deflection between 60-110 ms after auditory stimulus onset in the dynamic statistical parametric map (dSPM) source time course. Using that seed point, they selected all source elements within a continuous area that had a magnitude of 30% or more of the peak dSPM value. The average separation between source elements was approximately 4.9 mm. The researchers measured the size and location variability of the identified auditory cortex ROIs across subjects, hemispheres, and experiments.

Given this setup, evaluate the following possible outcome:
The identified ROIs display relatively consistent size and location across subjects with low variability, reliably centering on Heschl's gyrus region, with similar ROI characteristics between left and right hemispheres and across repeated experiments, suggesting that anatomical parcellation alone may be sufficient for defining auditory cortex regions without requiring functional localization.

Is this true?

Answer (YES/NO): NO